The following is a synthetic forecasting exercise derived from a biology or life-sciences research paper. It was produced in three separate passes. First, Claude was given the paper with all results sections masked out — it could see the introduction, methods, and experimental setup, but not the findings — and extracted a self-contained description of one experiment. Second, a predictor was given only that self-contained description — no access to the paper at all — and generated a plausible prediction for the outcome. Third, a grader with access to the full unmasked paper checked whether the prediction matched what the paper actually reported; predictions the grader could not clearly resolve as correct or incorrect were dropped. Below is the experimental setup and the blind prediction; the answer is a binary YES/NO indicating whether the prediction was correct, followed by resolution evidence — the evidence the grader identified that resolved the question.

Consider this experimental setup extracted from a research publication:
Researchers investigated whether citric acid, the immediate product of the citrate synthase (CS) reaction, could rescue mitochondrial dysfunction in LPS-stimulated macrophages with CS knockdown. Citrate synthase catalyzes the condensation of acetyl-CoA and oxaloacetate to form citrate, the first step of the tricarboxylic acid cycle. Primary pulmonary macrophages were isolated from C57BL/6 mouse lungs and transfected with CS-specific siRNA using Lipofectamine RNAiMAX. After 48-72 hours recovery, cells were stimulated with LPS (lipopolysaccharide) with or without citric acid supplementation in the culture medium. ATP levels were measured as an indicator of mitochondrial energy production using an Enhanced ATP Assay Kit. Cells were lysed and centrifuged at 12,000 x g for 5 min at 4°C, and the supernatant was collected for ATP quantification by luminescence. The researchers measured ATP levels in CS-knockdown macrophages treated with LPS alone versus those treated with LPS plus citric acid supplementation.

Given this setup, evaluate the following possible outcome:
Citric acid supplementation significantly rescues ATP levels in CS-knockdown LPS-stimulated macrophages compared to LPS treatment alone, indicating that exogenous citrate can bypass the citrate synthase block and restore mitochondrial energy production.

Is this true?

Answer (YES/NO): YES